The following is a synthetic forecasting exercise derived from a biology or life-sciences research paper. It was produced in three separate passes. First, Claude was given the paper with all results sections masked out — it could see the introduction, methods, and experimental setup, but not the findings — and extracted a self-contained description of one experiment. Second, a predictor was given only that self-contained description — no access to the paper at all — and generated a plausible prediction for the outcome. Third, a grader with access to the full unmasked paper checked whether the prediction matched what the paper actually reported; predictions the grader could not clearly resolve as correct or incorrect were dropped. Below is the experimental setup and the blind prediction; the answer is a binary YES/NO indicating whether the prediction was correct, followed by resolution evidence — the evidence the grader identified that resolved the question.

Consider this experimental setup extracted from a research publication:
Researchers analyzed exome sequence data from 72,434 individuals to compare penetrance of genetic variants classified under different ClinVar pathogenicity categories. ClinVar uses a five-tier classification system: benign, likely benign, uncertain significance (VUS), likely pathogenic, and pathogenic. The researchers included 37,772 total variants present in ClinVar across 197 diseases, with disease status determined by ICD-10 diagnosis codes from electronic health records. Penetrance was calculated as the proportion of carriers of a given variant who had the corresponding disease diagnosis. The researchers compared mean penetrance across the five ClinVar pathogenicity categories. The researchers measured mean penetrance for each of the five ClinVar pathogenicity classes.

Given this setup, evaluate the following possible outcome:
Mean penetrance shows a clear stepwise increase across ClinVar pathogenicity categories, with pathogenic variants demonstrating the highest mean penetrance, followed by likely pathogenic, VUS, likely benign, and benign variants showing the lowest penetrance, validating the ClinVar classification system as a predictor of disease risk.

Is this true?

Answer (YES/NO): NO